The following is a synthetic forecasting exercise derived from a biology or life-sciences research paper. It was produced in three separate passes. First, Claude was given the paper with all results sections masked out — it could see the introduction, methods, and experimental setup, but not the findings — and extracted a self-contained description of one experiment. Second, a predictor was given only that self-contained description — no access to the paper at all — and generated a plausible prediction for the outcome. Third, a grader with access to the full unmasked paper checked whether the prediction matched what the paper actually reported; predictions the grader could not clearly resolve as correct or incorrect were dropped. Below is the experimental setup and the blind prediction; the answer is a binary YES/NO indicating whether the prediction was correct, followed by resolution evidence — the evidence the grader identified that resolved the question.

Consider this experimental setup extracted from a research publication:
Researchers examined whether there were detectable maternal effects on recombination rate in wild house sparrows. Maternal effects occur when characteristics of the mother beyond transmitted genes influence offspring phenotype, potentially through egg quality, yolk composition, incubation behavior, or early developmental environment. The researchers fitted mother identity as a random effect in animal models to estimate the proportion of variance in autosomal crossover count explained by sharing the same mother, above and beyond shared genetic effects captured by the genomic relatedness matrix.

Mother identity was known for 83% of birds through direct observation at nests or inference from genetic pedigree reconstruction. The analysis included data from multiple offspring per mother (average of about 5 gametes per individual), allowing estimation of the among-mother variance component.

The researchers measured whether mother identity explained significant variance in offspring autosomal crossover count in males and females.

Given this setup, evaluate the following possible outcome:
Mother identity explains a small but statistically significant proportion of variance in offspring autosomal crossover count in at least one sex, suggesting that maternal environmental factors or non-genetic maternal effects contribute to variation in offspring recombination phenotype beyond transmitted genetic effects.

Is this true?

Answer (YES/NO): NO